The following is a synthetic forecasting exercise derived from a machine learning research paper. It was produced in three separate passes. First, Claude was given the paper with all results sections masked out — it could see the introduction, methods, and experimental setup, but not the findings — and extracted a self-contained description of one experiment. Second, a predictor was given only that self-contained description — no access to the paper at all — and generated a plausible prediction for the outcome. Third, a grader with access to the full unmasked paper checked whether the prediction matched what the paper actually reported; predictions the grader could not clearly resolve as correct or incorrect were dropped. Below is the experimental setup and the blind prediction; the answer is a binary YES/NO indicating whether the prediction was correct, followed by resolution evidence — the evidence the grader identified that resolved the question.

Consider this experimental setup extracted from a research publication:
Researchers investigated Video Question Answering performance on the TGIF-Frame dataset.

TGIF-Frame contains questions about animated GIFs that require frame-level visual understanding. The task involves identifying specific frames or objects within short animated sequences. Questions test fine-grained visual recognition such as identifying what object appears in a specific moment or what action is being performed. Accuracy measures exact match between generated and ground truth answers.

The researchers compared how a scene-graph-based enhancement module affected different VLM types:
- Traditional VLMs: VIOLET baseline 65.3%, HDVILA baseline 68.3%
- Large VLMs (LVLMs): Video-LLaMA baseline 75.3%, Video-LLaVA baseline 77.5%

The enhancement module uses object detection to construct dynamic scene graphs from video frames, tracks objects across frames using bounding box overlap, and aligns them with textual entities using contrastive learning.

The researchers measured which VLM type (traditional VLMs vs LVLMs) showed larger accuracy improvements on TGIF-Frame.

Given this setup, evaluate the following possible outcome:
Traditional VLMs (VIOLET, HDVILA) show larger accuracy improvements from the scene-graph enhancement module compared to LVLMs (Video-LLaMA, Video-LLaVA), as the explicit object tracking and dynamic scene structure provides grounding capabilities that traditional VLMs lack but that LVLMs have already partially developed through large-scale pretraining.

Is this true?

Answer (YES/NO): NO